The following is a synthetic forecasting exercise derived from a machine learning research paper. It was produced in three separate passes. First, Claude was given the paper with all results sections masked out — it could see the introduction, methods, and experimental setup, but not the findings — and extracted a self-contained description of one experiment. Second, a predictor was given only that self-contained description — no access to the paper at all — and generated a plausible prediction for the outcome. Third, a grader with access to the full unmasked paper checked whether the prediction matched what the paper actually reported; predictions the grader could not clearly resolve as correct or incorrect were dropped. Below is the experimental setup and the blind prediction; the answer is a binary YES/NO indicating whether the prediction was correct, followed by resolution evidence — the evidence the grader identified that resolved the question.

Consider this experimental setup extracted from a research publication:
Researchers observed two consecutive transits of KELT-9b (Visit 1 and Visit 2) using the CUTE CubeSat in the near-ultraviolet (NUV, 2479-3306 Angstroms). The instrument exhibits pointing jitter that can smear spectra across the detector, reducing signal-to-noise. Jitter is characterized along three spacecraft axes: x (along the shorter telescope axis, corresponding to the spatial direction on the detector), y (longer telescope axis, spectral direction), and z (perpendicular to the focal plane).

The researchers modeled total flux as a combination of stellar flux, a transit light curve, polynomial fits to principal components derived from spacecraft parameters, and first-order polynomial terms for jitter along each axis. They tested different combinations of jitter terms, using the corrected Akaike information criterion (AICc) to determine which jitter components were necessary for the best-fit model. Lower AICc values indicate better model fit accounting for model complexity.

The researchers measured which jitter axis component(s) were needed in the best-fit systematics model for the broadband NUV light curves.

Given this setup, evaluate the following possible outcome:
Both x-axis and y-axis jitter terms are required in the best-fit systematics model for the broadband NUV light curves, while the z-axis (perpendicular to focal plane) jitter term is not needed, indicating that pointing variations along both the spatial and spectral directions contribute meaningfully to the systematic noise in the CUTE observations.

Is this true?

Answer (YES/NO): NO